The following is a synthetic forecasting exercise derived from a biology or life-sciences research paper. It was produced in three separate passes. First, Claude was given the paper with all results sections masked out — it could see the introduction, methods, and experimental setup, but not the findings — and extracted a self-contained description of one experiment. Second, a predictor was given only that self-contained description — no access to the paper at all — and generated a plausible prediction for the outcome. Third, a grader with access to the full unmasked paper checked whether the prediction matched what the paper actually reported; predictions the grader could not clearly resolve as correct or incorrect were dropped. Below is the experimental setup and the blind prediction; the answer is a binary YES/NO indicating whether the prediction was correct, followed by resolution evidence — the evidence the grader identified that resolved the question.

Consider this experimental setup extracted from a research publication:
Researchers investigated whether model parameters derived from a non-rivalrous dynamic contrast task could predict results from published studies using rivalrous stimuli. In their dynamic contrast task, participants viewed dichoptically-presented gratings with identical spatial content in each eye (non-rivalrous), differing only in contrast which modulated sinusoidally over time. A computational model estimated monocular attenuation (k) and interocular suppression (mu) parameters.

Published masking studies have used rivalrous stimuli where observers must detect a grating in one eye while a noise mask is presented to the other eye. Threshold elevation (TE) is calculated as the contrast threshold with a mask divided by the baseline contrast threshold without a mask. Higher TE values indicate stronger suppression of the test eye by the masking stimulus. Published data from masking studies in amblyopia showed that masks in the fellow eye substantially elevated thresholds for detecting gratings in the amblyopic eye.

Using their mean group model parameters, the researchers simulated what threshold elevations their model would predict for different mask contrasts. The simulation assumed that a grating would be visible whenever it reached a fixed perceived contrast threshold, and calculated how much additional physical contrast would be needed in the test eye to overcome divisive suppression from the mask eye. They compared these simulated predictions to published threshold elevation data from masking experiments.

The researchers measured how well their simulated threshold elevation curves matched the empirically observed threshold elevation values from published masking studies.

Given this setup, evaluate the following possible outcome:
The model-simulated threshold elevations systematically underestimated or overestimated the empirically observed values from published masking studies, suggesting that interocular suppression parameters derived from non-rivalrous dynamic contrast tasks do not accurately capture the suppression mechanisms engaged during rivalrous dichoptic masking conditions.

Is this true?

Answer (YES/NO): YES